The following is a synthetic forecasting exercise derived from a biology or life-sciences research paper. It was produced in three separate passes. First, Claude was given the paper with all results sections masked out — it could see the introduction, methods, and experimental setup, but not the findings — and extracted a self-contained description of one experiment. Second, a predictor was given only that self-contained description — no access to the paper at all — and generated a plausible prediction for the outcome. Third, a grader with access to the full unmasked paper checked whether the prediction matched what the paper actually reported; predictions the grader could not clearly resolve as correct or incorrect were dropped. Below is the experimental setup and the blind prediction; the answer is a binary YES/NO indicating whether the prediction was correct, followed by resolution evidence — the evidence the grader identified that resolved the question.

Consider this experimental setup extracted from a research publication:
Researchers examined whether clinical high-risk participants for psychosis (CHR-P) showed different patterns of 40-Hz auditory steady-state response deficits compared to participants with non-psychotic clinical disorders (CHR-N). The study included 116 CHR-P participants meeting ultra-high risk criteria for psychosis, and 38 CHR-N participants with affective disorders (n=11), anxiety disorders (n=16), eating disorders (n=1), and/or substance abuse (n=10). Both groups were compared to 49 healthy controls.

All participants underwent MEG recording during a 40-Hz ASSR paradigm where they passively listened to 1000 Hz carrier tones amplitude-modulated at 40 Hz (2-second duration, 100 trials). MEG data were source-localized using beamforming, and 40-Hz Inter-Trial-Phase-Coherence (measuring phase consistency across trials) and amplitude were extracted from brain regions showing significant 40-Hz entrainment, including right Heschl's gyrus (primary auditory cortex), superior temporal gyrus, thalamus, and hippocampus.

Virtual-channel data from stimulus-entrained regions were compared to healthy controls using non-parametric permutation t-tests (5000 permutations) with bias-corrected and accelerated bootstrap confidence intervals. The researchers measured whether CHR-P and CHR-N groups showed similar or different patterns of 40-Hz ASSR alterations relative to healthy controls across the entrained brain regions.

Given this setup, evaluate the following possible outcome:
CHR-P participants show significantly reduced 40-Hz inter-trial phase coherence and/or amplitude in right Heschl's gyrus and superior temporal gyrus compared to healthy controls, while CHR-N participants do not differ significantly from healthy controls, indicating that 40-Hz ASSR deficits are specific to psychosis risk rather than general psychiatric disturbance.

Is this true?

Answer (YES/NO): NO